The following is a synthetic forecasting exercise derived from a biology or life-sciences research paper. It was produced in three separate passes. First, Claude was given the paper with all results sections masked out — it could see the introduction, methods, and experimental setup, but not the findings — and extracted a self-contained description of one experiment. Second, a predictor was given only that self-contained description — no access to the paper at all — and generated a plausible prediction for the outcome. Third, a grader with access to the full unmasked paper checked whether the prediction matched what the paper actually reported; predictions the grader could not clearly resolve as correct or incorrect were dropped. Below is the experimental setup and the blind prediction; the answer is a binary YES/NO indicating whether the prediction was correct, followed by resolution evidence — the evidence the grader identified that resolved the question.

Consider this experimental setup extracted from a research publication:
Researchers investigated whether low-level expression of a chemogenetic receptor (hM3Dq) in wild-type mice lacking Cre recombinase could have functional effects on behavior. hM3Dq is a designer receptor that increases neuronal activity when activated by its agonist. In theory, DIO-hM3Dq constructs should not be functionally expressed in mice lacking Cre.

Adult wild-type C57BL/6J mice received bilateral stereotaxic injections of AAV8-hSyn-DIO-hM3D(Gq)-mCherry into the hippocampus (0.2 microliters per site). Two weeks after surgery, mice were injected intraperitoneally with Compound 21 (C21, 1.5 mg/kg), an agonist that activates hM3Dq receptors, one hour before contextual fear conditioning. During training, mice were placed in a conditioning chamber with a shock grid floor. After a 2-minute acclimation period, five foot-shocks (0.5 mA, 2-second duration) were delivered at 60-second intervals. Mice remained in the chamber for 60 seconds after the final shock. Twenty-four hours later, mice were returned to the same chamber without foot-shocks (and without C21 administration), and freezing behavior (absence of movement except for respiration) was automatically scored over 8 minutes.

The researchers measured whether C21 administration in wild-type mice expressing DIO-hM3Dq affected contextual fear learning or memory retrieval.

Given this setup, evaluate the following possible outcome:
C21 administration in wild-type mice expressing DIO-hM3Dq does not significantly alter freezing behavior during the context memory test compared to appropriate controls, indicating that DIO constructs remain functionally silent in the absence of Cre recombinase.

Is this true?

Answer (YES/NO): YES